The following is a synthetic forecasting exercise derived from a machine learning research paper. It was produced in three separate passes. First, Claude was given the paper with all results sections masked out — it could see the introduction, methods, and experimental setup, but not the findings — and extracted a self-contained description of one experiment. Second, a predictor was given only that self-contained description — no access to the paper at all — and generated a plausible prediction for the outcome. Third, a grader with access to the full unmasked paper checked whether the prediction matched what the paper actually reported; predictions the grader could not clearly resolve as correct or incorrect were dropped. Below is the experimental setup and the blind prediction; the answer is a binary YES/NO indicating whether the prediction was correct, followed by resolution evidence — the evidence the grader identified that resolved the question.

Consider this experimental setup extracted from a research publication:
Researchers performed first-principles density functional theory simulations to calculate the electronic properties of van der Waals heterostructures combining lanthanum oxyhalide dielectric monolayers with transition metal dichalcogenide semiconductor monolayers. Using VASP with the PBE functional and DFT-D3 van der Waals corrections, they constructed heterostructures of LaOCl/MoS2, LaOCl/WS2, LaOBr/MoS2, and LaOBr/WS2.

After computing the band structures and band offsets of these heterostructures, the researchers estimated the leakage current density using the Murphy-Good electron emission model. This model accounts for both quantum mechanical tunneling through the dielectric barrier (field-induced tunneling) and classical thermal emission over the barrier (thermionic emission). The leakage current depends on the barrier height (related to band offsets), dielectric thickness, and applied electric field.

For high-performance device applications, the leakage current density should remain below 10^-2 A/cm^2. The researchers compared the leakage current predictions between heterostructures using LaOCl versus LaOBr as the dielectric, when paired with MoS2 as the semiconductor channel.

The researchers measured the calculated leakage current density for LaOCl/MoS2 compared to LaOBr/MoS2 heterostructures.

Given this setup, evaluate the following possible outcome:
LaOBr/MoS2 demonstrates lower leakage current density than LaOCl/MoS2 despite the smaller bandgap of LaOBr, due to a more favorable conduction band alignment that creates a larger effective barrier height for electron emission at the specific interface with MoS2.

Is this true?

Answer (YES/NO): NO